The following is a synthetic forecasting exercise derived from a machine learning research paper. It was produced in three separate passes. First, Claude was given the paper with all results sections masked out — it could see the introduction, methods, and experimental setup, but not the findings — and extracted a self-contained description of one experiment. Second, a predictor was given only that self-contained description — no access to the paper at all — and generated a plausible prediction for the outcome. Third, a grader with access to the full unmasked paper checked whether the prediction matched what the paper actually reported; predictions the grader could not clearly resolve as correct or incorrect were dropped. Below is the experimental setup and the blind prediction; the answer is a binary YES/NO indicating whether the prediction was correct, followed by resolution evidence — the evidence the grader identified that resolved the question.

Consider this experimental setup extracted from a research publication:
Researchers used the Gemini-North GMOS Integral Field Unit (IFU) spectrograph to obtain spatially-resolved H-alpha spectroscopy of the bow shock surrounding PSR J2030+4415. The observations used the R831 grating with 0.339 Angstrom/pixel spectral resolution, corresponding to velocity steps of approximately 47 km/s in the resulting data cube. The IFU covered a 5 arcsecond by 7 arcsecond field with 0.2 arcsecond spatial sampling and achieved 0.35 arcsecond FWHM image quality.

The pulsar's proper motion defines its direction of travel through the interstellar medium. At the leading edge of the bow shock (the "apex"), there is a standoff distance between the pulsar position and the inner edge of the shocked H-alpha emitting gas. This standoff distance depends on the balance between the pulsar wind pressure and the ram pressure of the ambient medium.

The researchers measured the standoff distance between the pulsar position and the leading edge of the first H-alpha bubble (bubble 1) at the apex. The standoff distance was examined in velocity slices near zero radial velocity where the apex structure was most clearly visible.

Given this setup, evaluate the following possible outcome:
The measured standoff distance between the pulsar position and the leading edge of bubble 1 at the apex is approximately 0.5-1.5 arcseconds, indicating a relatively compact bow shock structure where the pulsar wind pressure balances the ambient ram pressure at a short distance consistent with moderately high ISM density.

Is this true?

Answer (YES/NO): YES